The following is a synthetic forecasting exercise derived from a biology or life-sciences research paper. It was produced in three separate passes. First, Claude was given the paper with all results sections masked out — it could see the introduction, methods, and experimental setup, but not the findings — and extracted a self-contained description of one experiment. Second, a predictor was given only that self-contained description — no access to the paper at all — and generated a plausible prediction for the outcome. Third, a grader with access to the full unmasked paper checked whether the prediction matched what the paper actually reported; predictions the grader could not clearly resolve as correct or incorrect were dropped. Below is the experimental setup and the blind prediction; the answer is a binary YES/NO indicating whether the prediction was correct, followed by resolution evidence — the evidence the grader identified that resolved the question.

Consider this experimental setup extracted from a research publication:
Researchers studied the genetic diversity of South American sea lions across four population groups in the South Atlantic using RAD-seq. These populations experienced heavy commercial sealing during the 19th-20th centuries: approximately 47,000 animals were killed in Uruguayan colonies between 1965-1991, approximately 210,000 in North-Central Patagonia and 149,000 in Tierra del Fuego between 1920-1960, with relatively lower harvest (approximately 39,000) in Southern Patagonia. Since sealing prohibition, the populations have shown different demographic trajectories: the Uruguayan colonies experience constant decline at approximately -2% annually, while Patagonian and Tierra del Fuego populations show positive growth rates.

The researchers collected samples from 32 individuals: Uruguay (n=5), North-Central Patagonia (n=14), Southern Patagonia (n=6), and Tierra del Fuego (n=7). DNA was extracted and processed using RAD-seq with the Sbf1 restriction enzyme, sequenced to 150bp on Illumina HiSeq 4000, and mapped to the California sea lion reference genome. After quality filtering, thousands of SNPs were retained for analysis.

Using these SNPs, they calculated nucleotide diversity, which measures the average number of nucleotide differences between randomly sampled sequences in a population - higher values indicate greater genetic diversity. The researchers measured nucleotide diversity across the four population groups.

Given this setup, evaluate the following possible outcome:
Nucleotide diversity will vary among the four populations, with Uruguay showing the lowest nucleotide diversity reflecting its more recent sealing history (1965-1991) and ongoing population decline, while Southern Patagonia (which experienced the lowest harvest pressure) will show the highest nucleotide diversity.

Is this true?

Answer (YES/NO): NO